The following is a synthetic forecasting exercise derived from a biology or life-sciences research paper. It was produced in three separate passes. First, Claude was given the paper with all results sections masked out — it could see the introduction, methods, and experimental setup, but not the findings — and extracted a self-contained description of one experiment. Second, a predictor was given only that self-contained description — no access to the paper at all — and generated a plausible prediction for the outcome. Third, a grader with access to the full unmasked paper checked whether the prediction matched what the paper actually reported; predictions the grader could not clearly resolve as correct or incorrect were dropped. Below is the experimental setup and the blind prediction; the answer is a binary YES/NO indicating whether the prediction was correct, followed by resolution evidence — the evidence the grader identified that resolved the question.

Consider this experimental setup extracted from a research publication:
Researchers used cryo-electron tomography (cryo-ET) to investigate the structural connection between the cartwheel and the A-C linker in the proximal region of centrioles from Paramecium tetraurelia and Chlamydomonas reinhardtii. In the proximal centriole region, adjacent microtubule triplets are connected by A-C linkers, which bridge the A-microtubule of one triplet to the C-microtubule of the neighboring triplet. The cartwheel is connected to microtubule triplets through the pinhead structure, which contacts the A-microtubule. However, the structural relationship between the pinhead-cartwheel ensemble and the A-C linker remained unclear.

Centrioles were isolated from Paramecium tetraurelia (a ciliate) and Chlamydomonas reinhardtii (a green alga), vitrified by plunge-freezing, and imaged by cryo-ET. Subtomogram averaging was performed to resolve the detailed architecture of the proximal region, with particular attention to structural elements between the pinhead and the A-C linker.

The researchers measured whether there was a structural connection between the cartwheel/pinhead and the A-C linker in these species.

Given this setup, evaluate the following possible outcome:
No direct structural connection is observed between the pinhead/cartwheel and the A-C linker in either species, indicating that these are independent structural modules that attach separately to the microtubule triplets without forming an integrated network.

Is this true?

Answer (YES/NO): NO